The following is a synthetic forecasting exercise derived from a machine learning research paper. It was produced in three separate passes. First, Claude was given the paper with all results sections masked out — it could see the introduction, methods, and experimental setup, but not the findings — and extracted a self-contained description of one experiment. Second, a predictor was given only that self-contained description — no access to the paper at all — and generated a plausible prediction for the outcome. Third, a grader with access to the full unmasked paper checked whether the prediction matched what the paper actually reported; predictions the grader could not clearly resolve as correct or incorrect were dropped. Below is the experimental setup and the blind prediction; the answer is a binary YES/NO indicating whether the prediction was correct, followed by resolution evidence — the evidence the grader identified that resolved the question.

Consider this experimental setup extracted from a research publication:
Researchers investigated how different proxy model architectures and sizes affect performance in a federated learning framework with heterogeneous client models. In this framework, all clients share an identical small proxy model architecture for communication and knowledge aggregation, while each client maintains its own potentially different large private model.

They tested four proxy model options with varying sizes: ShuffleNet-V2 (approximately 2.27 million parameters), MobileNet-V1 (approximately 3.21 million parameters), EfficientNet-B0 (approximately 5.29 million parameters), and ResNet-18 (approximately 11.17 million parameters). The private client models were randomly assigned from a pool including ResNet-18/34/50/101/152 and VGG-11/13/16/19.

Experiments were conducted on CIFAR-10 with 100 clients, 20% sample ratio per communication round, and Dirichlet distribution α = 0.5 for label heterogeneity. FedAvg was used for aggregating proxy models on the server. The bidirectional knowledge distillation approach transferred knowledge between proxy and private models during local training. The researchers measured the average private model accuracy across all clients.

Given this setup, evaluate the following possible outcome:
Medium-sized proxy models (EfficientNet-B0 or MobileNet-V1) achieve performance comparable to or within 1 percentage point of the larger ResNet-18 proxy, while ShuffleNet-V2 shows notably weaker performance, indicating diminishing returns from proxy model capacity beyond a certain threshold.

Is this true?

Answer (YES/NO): NO